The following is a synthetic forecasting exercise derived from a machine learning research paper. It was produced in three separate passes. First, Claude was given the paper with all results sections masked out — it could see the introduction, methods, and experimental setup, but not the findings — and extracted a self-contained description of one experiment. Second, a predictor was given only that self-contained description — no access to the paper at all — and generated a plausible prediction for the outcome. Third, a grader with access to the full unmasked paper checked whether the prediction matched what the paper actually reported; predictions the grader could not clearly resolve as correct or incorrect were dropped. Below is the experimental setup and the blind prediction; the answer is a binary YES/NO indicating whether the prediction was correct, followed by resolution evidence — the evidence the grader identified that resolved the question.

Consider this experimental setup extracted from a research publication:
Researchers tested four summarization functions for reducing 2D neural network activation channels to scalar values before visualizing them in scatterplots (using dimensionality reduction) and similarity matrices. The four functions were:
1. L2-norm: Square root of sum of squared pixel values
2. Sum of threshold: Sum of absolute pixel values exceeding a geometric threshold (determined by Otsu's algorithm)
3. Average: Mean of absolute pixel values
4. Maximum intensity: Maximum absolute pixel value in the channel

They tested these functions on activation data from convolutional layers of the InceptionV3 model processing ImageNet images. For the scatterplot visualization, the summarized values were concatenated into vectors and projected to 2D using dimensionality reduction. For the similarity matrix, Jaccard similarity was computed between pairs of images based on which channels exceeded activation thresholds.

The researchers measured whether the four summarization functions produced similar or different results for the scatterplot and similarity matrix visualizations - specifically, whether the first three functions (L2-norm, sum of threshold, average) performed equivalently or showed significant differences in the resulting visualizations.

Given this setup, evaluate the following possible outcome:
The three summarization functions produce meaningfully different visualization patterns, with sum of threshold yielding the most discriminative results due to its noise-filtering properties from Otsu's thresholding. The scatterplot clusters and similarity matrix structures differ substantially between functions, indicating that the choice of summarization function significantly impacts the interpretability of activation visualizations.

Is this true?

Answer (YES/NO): NO